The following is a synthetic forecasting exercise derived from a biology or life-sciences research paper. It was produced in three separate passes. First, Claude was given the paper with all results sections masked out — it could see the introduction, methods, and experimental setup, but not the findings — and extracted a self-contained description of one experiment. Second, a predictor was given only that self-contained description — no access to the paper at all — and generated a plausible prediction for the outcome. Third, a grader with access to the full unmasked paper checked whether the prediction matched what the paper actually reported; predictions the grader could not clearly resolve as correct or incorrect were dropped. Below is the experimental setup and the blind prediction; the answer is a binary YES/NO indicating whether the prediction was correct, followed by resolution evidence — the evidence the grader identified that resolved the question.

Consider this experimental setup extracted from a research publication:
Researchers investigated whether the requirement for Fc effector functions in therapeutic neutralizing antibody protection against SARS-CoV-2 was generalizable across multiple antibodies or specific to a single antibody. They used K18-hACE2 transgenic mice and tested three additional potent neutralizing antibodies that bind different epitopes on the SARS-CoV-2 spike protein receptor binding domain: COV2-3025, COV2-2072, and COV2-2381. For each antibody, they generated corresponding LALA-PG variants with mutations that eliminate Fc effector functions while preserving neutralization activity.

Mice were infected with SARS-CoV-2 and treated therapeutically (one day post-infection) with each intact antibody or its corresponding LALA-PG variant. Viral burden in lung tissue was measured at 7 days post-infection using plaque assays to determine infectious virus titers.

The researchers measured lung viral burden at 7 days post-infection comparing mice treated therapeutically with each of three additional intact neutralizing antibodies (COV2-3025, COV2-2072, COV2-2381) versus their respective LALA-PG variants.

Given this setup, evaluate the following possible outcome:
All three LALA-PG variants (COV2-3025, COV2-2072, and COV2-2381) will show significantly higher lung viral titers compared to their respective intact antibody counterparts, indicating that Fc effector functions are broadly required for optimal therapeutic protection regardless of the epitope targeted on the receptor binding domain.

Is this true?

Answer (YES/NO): NO